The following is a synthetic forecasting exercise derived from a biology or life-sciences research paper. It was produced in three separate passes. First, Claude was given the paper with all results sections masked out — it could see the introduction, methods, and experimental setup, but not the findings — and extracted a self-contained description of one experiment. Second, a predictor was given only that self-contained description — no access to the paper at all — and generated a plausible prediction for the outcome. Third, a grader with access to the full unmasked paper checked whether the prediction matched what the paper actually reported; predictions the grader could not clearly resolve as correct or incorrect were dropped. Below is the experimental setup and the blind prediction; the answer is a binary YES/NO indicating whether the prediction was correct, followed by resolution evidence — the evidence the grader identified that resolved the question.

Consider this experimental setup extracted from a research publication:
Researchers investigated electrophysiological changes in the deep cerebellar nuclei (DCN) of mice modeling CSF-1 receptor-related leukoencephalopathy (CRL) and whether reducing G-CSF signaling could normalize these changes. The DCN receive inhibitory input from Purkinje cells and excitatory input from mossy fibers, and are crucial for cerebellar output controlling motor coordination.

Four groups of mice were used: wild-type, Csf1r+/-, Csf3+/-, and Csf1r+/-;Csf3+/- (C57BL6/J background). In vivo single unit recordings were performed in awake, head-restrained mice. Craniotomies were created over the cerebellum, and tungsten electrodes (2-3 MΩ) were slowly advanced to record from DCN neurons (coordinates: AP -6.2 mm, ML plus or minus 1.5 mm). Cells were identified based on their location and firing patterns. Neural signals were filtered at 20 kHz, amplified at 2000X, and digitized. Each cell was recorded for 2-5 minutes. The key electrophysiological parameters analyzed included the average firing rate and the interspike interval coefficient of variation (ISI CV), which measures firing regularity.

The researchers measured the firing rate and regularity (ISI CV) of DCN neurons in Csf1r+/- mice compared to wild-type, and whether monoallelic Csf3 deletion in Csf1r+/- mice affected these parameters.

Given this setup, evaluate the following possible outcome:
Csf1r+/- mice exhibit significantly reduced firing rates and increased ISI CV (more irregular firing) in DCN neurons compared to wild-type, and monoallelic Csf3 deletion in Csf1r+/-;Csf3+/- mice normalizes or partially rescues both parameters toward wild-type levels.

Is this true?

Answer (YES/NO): NO